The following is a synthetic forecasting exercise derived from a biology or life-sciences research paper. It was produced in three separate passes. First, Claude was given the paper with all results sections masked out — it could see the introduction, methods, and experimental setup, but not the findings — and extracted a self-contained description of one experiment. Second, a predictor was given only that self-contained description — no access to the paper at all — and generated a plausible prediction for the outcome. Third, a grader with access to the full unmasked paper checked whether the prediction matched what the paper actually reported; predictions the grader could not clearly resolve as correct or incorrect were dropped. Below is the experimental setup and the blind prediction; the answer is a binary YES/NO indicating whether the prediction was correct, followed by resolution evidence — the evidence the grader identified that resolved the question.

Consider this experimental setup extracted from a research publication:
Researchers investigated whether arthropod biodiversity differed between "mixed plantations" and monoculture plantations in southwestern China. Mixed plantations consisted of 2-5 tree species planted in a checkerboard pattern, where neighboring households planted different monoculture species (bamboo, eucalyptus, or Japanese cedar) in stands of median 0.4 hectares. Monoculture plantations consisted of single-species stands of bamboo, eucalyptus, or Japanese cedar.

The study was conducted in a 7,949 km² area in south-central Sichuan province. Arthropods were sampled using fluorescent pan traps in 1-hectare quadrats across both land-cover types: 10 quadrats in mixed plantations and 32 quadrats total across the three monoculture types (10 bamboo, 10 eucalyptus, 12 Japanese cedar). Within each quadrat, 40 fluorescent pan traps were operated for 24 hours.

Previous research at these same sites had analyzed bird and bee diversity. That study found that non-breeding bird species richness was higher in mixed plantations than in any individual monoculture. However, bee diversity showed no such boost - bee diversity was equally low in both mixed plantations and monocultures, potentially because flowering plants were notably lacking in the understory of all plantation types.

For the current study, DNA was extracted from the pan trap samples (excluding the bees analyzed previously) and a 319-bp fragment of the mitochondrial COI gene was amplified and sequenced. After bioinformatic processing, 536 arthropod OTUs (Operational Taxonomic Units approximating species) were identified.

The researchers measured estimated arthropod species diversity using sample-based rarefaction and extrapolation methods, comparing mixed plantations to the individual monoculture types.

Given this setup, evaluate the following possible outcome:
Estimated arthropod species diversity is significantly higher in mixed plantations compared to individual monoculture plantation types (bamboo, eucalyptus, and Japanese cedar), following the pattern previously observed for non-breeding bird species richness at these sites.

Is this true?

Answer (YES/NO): YES